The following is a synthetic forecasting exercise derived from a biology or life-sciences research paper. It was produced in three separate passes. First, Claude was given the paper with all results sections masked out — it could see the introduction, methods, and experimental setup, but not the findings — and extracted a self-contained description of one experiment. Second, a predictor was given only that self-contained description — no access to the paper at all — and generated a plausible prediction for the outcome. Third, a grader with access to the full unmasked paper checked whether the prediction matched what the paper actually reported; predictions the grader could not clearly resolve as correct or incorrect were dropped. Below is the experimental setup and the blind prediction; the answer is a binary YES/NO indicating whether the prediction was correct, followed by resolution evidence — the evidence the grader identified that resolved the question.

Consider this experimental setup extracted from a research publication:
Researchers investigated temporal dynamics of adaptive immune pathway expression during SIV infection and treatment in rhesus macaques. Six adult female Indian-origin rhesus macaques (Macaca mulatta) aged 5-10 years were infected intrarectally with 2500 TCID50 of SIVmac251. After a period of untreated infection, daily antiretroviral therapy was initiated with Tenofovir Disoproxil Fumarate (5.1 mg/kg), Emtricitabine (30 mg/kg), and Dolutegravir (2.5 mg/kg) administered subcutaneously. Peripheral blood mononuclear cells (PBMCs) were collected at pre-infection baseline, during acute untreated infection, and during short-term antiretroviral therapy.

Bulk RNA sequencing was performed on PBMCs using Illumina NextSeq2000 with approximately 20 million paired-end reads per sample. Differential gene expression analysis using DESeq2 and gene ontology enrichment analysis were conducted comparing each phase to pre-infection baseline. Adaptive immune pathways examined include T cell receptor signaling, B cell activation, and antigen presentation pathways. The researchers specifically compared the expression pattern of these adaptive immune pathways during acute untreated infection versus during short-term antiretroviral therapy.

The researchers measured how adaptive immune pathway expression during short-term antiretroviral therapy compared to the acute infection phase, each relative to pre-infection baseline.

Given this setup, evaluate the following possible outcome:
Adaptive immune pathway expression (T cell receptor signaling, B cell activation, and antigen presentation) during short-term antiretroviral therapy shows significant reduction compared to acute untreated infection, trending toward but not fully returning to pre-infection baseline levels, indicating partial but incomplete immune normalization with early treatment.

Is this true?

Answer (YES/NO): NO